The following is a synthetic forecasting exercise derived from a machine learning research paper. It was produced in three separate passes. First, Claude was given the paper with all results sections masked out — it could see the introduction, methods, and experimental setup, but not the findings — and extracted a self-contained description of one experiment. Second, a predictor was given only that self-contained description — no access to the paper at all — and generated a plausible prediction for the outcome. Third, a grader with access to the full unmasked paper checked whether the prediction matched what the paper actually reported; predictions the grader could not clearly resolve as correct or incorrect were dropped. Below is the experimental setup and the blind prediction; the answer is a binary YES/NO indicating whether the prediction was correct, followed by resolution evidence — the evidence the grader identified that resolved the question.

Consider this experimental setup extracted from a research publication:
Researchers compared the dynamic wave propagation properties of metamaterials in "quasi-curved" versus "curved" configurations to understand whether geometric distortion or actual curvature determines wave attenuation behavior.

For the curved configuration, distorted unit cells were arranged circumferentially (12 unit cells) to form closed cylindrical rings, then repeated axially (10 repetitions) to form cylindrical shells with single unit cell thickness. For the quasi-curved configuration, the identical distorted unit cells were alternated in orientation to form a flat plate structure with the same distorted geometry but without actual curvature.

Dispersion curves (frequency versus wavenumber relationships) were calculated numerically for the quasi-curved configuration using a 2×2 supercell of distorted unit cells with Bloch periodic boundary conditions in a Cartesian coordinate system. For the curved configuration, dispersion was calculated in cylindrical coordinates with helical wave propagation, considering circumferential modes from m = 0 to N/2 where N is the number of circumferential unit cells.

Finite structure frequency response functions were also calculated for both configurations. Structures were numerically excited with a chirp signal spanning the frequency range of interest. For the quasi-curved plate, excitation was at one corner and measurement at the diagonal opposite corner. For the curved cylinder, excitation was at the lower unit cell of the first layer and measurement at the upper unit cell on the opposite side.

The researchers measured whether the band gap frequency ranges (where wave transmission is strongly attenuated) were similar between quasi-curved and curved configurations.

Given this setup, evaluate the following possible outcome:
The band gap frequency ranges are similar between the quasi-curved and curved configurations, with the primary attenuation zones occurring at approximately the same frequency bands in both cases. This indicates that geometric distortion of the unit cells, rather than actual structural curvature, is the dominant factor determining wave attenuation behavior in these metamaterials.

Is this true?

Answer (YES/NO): YES